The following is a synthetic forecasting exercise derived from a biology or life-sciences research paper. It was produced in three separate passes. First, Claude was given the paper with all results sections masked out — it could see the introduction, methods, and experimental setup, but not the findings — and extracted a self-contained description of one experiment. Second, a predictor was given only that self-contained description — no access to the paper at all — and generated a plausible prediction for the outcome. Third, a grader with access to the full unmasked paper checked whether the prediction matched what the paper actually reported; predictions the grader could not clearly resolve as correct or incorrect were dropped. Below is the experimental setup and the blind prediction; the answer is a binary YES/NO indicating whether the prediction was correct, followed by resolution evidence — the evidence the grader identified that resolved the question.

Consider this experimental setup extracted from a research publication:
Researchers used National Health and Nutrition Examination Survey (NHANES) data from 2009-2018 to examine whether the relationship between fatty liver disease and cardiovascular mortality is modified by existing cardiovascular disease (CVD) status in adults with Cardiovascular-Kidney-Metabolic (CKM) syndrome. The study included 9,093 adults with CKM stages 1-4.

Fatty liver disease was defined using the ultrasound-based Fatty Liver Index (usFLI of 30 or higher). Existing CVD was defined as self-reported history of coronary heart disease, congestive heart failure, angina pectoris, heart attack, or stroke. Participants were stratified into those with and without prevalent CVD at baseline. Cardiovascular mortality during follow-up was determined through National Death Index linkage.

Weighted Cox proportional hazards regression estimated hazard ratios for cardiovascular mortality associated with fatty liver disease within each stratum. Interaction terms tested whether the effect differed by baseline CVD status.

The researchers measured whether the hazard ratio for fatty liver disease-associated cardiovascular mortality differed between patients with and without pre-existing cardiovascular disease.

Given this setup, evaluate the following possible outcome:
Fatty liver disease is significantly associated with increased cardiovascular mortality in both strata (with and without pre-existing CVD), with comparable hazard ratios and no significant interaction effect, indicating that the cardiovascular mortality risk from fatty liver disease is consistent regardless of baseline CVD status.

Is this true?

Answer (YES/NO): NO